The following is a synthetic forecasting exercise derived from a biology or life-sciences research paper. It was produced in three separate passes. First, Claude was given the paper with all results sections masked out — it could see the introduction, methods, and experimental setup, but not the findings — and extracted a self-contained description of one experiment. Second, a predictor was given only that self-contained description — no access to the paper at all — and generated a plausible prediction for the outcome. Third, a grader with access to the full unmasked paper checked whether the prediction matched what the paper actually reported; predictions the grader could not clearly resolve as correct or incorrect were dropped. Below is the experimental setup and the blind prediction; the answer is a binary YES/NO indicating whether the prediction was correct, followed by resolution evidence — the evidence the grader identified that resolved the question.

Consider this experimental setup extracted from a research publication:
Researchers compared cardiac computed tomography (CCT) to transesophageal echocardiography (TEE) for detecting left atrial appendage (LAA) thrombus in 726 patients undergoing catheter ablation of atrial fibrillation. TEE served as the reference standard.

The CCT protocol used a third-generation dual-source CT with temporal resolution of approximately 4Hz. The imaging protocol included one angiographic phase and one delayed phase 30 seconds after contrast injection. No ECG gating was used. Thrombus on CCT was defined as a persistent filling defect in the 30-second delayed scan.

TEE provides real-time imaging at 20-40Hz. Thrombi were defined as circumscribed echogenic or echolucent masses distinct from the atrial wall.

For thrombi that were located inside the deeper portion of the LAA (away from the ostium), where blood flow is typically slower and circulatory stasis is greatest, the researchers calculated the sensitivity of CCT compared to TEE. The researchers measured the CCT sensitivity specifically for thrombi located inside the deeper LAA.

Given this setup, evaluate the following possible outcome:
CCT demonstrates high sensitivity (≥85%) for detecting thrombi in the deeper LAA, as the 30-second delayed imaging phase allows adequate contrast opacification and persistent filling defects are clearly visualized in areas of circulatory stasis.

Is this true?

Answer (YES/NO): YES